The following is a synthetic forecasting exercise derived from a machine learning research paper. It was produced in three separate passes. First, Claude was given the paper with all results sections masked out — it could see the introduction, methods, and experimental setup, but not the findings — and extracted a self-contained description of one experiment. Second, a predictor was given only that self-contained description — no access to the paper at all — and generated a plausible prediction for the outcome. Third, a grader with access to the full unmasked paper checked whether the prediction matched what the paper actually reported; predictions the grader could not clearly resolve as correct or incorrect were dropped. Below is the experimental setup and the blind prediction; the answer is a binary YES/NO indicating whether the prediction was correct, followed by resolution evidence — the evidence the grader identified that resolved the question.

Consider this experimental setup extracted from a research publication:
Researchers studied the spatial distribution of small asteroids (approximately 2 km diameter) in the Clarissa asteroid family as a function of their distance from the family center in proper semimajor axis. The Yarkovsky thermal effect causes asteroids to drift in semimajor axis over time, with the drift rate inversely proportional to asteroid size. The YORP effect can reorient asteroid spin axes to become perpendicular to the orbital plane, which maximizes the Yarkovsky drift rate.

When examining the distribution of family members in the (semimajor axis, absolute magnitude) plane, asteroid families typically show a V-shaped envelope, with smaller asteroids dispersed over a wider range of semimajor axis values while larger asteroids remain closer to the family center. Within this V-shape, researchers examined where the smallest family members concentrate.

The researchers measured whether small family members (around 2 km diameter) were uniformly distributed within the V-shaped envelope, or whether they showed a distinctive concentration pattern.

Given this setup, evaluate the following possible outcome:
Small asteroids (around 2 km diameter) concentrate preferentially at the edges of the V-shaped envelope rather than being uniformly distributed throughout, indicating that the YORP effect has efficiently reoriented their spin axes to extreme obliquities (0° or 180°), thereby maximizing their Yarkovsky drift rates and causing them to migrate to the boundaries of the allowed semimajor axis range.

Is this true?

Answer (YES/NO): YES